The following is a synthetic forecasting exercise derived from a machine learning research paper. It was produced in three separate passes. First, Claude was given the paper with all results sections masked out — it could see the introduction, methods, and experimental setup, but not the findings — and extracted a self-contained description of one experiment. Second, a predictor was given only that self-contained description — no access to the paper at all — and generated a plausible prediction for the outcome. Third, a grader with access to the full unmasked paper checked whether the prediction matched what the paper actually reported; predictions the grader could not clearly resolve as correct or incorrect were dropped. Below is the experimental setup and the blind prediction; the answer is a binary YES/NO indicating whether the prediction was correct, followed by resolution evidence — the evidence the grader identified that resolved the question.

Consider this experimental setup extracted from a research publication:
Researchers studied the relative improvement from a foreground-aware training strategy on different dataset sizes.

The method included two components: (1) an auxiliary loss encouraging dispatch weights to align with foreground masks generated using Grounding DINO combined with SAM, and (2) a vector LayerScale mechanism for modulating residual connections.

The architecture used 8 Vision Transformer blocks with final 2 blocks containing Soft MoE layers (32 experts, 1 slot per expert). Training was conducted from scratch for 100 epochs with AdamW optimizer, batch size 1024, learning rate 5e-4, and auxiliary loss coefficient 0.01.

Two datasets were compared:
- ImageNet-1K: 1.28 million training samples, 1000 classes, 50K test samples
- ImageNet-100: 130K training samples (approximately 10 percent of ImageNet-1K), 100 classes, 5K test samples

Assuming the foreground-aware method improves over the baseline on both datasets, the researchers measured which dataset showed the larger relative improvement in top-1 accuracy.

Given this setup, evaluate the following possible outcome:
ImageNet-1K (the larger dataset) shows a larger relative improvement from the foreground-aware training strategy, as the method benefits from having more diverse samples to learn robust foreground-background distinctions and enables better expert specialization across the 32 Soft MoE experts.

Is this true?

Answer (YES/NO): NO